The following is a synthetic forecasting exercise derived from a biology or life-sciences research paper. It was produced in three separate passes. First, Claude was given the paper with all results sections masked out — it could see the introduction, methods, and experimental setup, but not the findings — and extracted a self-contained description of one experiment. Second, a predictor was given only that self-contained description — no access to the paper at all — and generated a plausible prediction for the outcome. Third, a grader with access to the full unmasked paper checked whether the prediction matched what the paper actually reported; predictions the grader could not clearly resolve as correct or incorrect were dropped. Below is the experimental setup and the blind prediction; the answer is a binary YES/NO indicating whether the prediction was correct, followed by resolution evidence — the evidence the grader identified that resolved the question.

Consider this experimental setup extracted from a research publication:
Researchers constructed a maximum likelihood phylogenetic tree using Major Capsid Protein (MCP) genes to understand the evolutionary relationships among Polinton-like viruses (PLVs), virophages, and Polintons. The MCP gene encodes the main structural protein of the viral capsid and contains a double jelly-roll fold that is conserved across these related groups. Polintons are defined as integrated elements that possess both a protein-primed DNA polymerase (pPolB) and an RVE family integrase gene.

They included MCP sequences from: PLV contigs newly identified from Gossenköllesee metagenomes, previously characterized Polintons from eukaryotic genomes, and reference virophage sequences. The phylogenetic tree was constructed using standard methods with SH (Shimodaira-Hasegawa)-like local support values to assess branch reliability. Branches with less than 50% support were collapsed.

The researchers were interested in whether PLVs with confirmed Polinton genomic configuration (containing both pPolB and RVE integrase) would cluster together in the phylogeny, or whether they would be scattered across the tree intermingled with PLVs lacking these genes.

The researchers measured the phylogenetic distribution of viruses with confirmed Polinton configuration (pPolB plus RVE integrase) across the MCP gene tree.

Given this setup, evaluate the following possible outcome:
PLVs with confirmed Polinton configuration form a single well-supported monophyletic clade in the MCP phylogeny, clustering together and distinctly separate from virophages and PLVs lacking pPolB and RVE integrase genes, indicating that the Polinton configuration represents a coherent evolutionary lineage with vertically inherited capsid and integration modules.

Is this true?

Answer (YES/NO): NO